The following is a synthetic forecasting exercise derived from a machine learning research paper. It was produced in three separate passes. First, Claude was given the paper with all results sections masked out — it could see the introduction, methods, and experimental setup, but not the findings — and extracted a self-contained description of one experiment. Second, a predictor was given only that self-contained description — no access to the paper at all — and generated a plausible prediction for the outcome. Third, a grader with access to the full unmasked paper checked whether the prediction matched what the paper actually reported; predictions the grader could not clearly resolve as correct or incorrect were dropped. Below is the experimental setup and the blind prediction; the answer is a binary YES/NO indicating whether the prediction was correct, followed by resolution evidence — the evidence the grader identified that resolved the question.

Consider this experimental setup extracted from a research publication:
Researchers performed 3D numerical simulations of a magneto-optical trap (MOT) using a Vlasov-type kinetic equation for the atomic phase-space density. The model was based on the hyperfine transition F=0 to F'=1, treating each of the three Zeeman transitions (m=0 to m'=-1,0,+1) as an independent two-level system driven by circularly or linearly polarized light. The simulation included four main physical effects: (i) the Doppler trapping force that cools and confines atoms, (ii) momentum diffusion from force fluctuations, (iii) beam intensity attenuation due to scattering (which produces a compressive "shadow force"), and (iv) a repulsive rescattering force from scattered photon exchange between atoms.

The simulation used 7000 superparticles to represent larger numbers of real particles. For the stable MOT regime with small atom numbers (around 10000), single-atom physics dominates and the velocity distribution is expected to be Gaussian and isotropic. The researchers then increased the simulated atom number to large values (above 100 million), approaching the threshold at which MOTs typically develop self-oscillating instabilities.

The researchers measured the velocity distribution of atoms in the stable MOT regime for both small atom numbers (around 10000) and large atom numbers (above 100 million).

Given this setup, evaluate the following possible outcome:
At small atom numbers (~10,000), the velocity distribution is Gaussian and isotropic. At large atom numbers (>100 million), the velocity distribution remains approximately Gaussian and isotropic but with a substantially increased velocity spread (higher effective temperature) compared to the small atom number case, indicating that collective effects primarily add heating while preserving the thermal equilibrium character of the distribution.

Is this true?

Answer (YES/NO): NO